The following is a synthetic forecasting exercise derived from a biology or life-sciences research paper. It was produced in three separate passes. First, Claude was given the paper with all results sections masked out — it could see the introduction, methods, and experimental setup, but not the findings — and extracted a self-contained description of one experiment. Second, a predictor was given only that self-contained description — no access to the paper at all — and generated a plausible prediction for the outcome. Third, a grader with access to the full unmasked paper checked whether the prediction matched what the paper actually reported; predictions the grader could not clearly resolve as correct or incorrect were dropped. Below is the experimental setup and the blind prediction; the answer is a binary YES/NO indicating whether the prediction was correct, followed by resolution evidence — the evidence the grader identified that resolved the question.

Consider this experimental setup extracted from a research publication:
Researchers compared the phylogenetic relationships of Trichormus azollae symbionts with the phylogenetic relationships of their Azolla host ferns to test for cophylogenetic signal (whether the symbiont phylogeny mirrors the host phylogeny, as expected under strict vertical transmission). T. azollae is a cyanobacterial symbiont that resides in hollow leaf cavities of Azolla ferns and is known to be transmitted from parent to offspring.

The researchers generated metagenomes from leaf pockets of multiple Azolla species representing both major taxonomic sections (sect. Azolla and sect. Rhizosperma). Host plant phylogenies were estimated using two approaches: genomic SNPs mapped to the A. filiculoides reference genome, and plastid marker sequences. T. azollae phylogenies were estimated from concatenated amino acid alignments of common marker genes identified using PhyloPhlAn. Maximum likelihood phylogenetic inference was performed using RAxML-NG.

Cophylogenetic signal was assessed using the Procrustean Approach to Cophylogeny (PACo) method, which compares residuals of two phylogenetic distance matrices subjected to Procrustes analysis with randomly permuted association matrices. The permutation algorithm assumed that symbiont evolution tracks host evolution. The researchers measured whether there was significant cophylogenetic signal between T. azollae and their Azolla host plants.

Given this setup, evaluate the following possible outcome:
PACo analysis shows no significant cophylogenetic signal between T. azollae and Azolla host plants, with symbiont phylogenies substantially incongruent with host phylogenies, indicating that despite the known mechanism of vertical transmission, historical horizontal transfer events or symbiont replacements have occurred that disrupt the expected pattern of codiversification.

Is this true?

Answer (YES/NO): NO